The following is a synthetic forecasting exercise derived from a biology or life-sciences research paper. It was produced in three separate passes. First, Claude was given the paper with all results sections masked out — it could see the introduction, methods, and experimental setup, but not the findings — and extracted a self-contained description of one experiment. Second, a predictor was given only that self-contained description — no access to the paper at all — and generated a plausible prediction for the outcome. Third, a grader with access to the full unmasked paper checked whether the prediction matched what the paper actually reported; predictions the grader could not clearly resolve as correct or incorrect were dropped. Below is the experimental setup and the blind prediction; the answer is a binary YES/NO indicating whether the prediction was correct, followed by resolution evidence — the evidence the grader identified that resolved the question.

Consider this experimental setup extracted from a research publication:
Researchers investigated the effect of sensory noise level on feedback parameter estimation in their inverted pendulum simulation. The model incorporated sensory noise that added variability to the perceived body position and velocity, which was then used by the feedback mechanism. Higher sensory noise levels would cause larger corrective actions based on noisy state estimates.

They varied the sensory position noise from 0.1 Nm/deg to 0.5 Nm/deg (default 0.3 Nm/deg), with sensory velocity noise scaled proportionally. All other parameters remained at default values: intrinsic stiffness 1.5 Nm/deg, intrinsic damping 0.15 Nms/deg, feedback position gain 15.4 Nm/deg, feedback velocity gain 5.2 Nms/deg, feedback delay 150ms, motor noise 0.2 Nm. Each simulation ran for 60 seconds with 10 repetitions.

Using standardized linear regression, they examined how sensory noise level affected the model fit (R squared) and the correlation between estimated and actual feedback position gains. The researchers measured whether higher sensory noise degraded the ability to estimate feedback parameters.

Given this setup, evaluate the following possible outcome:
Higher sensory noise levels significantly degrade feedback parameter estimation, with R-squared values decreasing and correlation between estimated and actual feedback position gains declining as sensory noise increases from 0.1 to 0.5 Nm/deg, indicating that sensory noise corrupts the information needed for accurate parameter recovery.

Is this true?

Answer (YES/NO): NO